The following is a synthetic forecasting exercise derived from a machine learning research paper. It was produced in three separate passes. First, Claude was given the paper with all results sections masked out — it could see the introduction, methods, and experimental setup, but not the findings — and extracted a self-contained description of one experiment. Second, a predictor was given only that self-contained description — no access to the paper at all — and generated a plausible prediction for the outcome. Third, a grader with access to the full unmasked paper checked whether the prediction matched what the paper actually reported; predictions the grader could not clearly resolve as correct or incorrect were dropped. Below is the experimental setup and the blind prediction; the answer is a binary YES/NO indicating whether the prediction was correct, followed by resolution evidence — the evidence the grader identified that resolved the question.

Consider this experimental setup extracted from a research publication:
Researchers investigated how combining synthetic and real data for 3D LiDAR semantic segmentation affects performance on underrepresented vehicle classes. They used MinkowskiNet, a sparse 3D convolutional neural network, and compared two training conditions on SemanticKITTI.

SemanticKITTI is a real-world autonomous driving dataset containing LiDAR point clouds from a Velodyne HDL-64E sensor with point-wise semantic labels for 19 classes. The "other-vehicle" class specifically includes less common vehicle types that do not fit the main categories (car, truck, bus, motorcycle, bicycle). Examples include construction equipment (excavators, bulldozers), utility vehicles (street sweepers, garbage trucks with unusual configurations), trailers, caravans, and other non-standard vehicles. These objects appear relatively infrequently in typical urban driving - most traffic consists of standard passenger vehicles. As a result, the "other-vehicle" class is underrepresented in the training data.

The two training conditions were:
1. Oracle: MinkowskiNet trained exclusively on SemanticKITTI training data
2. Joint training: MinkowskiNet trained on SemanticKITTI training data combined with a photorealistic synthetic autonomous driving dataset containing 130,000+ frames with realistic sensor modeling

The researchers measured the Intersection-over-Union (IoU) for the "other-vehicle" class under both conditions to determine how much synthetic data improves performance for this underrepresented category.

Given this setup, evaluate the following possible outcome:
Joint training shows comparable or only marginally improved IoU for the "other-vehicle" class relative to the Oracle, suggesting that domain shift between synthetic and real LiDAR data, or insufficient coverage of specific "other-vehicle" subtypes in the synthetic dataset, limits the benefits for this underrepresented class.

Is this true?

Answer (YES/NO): NO